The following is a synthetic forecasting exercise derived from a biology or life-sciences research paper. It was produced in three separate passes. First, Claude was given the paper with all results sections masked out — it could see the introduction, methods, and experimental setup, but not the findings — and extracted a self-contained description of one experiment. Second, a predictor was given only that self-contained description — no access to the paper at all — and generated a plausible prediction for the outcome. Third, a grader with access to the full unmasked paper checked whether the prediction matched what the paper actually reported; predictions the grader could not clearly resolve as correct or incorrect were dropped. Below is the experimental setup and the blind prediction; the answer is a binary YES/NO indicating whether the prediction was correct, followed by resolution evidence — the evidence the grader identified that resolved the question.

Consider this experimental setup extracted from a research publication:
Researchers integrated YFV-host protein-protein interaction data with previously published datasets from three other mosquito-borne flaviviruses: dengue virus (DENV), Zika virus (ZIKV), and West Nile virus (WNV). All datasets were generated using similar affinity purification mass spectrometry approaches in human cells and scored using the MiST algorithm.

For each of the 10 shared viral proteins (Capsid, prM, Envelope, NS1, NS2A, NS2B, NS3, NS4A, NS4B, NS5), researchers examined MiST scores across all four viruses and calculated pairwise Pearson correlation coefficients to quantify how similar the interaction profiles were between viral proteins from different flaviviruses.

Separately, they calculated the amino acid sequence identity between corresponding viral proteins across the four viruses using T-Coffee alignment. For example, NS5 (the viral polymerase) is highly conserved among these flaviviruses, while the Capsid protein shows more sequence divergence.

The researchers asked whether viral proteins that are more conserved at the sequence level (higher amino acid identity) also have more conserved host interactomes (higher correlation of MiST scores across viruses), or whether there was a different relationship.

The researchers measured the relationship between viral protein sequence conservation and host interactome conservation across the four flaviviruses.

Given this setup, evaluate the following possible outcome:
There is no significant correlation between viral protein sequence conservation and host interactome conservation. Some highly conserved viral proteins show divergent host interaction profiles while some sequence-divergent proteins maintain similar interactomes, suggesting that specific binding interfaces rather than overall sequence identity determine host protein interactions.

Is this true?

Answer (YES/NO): NO